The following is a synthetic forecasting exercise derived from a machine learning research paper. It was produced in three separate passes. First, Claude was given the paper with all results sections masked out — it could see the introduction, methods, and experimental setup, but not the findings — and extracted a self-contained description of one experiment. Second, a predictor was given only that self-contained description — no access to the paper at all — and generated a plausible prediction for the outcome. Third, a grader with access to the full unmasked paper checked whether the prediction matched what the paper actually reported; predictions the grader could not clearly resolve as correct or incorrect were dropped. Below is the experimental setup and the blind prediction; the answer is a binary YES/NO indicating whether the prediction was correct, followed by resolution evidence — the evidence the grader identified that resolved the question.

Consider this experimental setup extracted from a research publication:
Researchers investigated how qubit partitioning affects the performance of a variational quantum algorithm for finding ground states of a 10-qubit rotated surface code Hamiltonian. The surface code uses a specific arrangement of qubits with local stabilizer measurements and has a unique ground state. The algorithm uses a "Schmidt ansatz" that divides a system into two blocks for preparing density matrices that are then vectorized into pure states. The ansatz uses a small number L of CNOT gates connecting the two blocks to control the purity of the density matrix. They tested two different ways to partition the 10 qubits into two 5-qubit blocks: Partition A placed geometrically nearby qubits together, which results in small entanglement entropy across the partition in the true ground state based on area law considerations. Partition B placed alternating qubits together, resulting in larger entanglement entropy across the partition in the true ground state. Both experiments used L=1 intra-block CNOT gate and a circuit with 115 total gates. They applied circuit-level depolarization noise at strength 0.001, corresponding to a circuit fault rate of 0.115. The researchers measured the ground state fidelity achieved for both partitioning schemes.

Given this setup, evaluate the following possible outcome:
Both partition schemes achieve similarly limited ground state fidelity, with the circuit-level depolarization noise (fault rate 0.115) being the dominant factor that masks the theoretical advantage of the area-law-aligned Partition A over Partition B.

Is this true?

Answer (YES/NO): NO